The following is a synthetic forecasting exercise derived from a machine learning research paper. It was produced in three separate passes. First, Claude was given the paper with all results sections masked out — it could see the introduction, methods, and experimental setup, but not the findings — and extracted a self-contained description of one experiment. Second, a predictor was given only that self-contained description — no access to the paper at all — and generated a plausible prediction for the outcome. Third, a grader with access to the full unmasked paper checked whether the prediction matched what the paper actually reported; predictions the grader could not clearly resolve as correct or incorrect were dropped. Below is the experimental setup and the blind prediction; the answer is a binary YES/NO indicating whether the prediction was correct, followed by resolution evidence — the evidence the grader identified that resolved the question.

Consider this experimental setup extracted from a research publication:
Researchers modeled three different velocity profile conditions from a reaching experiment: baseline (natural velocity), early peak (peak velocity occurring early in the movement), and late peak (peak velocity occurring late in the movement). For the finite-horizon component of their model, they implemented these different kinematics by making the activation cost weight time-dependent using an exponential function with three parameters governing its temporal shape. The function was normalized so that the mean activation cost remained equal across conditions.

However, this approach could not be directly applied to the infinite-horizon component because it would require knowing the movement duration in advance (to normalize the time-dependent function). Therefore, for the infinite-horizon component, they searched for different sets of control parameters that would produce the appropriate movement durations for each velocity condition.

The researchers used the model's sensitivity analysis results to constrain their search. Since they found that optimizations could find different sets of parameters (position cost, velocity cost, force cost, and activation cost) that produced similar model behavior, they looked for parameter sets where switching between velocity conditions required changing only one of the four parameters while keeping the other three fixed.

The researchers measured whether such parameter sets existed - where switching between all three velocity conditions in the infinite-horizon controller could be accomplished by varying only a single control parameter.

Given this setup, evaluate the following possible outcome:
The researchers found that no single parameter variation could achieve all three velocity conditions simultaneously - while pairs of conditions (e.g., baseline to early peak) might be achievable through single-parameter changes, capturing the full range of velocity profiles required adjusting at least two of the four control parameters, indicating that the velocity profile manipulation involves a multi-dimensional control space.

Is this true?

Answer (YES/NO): NO